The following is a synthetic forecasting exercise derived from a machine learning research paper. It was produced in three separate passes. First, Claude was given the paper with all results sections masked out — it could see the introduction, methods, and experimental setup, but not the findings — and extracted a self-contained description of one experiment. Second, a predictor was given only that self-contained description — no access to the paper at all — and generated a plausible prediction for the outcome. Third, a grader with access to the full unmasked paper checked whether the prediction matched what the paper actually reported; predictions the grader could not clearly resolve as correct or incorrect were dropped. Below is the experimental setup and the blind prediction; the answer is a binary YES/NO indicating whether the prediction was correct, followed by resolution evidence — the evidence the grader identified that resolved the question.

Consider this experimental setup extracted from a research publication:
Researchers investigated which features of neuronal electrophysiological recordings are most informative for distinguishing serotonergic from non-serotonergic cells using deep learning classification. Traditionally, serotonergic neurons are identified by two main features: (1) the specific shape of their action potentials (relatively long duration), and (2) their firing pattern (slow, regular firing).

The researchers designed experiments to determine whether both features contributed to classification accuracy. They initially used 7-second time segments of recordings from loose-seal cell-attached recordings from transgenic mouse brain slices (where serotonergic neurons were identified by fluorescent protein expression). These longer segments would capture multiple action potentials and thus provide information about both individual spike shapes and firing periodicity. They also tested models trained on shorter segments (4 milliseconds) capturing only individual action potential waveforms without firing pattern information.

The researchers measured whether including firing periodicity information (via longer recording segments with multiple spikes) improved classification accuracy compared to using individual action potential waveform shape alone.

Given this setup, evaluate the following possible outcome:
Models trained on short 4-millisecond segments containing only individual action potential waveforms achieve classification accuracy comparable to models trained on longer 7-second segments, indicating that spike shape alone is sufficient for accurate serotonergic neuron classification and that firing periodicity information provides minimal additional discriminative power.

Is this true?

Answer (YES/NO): YES